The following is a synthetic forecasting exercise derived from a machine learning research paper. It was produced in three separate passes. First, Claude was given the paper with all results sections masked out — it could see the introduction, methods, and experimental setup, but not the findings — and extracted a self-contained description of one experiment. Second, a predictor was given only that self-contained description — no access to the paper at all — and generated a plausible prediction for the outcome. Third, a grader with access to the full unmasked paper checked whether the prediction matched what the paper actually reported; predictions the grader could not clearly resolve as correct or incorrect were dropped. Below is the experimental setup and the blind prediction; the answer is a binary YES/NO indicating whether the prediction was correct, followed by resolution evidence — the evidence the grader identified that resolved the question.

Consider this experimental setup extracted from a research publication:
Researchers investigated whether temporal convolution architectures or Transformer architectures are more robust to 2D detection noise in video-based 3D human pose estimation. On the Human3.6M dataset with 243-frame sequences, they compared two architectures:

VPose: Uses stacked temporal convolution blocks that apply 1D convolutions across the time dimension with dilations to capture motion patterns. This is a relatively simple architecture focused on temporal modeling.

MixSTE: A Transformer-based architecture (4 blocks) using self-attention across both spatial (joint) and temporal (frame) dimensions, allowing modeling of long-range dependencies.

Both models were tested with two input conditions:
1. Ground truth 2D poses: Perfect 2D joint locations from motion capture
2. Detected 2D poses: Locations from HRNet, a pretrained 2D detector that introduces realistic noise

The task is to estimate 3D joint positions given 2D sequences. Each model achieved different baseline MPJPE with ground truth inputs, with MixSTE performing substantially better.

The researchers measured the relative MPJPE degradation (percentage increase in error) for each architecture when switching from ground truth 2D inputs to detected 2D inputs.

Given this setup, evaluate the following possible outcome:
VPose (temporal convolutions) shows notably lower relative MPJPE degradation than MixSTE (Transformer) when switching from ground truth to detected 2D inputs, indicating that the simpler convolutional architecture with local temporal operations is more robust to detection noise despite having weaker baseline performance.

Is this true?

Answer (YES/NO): YES